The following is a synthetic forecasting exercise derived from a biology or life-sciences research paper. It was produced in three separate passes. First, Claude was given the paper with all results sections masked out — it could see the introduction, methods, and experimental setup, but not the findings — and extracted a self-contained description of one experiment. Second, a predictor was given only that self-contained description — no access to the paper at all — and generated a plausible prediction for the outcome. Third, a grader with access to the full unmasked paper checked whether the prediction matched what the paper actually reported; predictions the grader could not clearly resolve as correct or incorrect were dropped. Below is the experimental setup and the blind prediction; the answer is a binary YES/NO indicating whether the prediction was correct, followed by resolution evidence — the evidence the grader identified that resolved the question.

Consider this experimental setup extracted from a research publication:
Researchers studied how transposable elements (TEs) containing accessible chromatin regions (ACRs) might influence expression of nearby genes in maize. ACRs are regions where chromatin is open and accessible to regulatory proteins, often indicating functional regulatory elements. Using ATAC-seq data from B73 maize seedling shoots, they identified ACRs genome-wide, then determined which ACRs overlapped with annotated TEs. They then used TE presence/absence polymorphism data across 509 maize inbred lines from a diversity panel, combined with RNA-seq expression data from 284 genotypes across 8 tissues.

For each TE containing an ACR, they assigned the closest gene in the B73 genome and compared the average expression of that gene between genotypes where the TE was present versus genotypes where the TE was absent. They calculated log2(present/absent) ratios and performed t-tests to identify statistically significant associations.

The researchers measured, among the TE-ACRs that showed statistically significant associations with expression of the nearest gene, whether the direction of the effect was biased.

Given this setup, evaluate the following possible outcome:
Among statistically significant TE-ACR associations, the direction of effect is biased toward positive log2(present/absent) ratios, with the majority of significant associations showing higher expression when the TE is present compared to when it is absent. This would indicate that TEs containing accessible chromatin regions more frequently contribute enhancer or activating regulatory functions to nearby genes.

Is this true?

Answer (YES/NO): YES